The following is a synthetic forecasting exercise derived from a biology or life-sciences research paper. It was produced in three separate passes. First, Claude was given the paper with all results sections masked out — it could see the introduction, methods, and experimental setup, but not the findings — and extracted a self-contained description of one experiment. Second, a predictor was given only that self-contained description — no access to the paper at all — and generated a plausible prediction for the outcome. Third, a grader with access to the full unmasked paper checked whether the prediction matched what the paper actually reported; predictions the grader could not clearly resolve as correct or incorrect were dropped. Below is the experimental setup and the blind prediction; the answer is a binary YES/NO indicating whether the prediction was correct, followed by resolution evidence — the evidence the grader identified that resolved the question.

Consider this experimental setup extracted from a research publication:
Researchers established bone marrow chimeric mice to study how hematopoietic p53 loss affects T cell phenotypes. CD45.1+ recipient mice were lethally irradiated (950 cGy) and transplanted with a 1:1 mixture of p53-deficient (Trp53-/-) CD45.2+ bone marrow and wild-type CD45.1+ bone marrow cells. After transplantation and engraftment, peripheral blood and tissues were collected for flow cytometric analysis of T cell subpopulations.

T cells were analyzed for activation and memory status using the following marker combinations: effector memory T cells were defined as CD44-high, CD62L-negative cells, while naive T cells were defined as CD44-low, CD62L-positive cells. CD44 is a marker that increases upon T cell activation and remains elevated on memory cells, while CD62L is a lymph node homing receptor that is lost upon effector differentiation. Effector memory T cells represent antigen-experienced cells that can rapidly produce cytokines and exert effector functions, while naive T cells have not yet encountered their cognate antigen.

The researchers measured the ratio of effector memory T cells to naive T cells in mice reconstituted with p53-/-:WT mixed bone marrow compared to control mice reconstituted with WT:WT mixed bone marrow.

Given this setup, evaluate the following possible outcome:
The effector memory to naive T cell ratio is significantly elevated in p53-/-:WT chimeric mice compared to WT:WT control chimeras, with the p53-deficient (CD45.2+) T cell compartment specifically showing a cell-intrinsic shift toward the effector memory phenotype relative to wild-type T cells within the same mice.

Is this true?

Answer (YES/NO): NO